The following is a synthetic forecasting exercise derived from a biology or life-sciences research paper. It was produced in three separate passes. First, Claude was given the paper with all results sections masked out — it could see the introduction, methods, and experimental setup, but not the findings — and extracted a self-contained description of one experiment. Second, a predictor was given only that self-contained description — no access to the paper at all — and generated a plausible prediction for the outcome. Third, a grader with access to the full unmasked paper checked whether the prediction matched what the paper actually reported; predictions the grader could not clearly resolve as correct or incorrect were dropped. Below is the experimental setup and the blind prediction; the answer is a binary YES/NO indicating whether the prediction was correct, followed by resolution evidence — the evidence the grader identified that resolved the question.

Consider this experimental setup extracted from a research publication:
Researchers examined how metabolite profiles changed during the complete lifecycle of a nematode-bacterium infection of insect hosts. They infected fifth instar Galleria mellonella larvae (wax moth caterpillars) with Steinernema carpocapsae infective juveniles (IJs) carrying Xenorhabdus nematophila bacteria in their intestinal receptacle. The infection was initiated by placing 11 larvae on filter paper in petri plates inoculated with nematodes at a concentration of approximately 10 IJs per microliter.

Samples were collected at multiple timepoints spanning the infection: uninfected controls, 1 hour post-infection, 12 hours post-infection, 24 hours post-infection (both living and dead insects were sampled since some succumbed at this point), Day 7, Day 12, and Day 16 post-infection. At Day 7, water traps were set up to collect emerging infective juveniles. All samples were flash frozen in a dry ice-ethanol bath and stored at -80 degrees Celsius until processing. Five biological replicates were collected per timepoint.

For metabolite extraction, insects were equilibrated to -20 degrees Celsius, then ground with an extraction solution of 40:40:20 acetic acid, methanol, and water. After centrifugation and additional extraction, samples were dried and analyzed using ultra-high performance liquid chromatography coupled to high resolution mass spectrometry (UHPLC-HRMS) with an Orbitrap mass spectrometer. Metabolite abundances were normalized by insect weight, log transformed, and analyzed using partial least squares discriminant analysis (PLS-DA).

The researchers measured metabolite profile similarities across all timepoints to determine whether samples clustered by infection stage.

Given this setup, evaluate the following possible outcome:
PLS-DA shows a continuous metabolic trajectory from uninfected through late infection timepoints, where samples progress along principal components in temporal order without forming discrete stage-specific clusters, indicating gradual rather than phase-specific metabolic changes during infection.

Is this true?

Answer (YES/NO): NO